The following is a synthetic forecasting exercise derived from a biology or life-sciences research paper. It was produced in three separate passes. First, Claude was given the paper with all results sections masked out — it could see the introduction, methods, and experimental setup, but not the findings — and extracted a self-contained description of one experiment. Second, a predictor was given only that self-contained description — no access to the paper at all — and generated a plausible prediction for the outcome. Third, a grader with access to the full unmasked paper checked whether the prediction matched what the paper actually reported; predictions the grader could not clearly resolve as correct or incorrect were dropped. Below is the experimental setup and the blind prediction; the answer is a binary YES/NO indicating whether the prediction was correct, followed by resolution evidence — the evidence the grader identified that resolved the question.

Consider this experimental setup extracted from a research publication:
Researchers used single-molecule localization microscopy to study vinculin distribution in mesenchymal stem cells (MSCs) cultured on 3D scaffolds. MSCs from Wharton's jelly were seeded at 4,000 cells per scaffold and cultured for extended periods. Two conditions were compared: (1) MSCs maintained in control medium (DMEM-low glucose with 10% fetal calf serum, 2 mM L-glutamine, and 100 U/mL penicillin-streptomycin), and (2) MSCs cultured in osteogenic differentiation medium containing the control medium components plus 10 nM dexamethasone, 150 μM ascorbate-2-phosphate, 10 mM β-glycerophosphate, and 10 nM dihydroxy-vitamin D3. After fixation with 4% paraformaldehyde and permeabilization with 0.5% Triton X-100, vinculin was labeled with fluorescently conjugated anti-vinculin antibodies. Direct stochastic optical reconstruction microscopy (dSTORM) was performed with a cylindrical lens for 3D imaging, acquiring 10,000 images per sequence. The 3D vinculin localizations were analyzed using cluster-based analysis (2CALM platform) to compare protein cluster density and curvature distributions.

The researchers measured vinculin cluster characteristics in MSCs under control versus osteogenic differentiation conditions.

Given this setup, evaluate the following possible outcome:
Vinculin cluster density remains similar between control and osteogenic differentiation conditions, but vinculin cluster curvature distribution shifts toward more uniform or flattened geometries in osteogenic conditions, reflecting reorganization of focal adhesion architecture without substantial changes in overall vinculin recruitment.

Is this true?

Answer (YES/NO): NO